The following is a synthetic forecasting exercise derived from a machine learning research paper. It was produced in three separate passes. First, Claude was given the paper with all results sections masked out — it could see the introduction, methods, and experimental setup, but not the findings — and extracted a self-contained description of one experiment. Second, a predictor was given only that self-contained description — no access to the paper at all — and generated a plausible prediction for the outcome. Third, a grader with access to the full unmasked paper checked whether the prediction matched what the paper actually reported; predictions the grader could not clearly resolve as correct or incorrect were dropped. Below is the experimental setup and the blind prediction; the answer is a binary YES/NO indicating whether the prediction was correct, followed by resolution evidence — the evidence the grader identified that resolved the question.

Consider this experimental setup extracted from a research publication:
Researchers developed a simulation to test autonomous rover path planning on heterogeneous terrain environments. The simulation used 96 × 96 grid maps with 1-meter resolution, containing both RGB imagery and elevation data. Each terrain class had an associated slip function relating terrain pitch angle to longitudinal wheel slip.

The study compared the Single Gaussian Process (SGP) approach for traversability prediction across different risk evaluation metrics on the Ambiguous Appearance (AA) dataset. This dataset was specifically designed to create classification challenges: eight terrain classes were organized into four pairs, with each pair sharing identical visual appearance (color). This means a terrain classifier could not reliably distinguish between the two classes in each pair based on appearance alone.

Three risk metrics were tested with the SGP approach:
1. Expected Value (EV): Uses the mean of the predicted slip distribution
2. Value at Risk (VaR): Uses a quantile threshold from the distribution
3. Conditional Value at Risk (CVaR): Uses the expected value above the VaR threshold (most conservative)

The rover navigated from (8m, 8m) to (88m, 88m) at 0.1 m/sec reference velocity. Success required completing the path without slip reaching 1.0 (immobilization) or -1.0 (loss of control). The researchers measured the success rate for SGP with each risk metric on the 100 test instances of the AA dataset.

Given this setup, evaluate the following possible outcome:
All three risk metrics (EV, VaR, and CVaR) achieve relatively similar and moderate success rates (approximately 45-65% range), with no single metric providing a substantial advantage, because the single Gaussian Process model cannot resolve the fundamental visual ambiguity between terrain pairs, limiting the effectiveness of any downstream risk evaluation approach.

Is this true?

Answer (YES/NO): NO